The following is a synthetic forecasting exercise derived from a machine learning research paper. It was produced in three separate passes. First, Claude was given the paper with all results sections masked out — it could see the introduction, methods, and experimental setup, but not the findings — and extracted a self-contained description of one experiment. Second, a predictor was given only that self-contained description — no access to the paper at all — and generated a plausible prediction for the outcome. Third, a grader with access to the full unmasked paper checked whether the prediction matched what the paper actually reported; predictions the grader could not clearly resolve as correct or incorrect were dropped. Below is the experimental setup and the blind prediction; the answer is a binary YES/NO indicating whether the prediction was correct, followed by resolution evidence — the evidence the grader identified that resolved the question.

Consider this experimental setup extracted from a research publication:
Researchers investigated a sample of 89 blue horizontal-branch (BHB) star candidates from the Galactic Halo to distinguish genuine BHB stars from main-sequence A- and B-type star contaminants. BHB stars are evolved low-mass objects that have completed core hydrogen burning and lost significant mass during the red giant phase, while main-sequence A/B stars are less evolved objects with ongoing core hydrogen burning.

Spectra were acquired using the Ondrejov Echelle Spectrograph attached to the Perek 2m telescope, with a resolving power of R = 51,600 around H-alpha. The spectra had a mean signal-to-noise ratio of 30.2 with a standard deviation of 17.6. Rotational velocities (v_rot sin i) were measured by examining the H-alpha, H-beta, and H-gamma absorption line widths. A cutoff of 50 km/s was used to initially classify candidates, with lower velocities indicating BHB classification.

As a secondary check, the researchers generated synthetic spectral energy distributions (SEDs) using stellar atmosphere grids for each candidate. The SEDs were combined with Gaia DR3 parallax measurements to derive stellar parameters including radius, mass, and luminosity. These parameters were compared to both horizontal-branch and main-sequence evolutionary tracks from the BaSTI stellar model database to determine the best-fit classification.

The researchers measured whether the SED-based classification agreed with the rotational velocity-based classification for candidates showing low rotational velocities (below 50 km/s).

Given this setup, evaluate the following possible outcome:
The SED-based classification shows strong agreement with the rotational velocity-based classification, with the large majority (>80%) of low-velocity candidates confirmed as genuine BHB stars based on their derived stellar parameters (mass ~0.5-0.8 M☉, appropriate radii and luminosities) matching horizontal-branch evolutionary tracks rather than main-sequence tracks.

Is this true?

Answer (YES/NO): YES